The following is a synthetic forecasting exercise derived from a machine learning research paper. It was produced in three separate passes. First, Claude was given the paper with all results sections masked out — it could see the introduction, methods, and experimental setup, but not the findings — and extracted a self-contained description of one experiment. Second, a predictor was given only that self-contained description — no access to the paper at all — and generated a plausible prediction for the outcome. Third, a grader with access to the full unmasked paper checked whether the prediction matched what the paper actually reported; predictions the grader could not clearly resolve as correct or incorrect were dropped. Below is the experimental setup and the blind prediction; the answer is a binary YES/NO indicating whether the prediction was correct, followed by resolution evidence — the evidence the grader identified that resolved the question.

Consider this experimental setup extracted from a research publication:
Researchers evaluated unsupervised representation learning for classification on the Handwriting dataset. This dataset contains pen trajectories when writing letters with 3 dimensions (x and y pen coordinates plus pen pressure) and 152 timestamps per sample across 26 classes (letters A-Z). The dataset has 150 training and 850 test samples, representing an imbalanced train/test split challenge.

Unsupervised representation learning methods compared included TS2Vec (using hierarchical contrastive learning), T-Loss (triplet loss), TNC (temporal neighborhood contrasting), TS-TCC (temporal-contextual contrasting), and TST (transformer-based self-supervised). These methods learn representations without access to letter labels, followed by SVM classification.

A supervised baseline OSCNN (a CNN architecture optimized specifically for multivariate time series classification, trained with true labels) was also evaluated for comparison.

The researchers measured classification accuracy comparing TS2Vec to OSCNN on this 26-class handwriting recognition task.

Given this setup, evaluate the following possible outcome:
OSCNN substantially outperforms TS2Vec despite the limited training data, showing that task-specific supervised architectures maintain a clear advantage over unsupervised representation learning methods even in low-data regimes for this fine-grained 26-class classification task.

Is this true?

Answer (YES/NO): YES